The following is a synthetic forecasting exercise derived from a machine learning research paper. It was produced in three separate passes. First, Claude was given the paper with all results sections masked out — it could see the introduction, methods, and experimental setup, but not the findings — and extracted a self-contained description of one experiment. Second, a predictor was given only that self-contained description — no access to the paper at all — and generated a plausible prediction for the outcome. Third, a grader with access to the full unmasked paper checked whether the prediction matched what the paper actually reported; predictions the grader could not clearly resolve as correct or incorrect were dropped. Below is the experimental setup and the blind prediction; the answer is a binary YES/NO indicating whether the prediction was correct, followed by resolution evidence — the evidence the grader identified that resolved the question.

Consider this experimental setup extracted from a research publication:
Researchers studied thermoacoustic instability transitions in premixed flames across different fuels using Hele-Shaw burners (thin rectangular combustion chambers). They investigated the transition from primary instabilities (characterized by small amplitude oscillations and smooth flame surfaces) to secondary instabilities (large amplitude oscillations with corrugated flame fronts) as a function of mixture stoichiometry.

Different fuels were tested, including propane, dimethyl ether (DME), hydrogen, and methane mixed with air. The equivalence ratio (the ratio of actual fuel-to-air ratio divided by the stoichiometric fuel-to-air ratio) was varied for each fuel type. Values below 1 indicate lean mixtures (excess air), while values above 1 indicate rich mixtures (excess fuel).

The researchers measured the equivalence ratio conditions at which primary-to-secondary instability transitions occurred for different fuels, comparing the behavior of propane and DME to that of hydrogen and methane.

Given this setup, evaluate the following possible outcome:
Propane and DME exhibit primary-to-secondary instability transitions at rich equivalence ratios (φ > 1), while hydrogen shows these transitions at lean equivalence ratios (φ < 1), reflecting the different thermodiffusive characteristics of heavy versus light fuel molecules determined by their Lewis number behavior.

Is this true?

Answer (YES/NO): YES